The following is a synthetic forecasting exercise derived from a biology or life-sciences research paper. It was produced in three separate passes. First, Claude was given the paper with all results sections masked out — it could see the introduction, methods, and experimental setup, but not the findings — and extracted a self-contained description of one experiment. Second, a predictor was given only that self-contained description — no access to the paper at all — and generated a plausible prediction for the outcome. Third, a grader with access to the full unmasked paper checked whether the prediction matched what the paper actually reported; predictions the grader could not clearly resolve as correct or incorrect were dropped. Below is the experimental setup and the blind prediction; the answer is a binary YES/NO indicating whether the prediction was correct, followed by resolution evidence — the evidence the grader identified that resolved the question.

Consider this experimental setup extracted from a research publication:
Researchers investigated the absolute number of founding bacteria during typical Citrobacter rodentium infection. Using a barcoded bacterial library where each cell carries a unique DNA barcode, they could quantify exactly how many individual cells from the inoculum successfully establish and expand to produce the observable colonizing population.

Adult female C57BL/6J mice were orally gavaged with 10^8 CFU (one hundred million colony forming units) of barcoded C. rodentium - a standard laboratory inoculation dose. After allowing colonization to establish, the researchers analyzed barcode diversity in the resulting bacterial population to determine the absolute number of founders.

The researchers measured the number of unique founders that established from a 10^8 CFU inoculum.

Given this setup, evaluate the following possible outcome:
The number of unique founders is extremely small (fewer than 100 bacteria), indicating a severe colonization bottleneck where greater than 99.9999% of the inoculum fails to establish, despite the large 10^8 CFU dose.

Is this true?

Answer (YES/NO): YES